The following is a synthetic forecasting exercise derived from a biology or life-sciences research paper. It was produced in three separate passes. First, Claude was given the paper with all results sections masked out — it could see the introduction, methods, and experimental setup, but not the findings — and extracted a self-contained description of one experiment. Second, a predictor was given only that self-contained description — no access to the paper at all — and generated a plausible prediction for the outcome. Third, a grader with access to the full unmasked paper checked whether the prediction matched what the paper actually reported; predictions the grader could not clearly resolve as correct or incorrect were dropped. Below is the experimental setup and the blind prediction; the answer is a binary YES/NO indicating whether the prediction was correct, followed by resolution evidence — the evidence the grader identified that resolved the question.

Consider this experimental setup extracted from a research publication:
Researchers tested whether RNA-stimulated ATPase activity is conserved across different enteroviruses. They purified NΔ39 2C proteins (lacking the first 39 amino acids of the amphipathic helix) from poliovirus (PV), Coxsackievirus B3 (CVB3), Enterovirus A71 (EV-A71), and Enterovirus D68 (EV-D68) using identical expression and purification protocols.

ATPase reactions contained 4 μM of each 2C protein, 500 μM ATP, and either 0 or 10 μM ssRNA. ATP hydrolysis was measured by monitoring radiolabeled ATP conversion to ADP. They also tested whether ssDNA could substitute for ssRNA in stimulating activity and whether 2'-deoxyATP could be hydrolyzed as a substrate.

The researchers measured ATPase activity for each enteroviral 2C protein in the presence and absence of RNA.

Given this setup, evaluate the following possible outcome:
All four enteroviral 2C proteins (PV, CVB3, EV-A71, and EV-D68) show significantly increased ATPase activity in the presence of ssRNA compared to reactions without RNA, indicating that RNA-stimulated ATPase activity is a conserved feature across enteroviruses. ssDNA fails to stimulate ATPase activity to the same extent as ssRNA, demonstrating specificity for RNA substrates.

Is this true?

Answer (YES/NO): YES